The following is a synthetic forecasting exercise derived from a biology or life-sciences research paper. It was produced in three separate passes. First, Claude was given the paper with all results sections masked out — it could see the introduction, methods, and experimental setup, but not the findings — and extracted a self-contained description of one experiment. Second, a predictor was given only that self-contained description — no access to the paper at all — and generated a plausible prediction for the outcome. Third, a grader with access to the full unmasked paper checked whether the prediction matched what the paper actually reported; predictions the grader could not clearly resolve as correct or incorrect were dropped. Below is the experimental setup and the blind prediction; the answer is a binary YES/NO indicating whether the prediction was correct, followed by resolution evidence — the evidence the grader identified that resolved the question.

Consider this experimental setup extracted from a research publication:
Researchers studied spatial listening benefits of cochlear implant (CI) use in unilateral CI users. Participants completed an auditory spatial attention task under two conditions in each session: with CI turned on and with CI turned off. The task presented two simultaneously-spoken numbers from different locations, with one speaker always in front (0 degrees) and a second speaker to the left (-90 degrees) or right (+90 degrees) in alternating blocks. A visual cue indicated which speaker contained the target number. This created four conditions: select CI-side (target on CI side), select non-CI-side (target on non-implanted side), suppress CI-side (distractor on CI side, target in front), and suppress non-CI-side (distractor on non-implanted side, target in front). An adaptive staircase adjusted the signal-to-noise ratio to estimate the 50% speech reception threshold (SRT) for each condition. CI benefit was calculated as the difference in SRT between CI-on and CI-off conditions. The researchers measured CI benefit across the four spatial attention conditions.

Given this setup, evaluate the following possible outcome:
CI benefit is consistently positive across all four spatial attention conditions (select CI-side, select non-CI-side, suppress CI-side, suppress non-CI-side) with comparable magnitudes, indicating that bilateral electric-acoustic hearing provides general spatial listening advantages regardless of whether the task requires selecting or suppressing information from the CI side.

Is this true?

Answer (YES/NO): NO